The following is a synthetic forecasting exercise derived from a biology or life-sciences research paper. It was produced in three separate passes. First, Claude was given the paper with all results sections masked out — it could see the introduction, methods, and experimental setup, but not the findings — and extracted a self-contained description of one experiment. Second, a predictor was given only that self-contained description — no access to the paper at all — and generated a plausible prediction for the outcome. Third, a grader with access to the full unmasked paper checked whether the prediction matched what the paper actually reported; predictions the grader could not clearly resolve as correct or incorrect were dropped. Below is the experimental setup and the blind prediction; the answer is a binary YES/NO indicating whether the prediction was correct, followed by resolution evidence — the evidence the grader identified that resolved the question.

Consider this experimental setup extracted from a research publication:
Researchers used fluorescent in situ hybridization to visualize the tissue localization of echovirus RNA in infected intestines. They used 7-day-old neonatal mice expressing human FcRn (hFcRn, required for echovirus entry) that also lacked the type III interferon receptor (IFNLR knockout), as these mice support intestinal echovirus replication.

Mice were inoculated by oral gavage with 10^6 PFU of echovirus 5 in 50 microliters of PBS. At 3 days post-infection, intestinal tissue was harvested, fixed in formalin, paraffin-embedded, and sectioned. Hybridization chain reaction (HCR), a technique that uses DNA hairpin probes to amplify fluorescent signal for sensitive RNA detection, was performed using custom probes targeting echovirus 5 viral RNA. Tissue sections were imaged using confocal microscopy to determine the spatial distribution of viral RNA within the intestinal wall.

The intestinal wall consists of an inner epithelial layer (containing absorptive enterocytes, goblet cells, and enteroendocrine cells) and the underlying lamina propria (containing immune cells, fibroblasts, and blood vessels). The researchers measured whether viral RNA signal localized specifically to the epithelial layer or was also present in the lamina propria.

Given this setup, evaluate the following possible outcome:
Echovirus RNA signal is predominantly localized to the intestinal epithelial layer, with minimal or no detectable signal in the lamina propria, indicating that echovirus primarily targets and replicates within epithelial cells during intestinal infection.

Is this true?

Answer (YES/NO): YES